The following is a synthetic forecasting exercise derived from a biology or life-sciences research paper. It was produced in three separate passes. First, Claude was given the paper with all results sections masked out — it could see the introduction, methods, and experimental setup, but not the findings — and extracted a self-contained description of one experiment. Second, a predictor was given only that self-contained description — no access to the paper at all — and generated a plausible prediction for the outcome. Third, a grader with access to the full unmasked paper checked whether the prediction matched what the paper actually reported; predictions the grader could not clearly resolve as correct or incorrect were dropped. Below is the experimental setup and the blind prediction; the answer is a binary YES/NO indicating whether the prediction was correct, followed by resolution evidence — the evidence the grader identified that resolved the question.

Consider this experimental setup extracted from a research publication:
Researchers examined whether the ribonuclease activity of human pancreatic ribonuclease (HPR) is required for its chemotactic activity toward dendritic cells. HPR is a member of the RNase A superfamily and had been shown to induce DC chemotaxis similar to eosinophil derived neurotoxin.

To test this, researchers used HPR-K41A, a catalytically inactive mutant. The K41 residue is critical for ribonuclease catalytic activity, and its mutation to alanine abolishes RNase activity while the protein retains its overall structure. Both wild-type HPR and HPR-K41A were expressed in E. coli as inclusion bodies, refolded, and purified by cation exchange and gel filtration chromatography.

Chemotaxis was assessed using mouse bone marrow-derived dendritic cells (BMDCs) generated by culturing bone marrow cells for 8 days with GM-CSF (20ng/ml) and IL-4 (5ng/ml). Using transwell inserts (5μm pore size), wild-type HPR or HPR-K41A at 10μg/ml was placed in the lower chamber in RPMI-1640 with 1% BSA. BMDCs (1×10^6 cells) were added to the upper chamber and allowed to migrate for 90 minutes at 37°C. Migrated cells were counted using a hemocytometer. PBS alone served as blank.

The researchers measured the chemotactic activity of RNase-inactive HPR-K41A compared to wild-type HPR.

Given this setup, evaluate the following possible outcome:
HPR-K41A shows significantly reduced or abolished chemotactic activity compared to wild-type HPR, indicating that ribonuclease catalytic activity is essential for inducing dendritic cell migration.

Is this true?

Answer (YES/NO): YES